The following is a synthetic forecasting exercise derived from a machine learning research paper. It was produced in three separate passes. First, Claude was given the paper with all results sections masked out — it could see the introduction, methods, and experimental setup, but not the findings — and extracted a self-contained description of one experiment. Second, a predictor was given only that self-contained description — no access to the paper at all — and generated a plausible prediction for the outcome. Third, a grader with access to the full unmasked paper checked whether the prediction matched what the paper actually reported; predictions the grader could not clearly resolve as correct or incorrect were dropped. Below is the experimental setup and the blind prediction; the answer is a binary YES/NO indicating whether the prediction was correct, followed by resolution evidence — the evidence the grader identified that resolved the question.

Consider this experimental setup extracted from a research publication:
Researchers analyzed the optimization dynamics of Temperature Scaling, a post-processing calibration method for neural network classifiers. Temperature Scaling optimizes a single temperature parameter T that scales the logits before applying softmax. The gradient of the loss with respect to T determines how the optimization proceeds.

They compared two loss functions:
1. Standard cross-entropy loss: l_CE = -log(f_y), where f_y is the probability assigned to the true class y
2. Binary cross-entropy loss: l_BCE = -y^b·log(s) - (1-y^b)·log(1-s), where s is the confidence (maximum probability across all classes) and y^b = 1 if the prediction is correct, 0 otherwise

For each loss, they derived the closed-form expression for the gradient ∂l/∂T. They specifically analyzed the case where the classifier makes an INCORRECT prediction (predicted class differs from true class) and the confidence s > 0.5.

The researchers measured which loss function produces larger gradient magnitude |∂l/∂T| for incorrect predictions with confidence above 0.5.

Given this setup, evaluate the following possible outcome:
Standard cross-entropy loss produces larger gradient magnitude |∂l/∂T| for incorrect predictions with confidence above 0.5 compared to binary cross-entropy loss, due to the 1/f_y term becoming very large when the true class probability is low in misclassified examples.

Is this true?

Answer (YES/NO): NO